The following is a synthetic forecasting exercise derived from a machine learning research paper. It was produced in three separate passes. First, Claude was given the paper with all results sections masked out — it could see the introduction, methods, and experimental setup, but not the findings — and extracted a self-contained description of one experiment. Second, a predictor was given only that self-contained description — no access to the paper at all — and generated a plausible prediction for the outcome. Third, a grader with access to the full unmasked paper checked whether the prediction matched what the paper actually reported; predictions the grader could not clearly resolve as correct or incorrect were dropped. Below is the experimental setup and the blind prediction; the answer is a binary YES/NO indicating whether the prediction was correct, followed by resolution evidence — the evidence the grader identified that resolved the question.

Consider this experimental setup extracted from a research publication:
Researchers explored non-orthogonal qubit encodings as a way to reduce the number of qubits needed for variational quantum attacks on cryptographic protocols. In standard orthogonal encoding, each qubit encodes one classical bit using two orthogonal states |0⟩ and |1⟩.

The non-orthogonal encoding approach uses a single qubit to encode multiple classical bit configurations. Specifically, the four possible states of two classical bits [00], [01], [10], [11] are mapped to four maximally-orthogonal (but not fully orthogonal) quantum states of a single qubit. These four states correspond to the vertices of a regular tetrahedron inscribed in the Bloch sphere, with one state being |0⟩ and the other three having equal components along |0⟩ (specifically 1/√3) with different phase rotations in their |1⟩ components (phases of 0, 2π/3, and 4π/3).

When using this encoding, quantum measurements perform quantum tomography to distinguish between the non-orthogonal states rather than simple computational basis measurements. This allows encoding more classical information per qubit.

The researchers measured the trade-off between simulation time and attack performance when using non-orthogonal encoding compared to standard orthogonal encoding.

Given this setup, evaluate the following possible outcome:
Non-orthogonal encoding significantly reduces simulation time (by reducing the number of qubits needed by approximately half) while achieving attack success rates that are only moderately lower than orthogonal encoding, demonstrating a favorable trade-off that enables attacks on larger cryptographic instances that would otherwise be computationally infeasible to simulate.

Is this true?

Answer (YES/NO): NO